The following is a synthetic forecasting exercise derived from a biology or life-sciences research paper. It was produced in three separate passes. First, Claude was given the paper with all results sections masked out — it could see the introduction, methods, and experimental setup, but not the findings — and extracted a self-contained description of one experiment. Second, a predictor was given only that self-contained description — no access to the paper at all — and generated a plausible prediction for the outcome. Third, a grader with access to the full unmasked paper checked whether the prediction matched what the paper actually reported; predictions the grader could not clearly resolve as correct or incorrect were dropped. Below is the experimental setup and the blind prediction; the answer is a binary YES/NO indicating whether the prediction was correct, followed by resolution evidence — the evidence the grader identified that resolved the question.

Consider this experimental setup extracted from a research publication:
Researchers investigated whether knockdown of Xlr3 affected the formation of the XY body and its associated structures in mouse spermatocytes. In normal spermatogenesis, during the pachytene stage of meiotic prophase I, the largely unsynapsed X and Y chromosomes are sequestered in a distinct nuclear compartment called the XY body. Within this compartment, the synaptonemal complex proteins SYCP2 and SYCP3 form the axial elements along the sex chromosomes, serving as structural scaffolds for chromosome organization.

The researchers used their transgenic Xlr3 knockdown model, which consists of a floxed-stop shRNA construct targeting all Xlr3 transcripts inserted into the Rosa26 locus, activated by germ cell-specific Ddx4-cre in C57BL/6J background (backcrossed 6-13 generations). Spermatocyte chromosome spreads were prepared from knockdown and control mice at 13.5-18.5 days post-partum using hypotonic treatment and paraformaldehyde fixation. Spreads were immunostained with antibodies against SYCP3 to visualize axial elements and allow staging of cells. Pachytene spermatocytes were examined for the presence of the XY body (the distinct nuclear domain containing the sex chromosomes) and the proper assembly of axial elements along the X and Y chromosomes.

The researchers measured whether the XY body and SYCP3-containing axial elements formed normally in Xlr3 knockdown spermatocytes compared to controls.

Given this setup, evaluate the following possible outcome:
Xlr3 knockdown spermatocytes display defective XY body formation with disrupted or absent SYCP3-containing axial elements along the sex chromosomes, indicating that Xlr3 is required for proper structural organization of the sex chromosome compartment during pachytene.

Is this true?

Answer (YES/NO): NO